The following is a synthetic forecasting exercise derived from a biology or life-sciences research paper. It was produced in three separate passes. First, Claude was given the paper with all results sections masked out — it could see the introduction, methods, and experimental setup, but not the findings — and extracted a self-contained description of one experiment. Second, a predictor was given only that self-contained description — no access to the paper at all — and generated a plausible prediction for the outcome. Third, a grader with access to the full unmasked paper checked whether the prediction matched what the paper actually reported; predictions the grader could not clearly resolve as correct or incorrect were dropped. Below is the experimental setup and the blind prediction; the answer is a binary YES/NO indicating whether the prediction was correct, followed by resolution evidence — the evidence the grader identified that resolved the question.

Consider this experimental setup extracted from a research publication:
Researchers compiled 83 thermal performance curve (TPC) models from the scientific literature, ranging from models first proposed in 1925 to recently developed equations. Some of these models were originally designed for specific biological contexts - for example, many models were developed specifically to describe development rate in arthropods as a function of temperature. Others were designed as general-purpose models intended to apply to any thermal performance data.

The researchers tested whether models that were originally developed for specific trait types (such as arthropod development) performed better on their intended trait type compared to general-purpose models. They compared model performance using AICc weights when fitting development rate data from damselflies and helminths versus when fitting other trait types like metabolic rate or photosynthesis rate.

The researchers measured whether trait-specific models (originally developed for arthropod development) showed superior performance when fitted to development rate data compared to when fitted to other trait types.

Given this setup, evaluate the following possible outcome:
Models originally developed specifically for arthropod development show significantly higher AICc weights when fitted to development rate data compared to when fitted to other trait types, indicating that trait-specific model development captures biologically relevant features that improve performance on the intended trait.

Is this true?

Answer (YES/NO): NO